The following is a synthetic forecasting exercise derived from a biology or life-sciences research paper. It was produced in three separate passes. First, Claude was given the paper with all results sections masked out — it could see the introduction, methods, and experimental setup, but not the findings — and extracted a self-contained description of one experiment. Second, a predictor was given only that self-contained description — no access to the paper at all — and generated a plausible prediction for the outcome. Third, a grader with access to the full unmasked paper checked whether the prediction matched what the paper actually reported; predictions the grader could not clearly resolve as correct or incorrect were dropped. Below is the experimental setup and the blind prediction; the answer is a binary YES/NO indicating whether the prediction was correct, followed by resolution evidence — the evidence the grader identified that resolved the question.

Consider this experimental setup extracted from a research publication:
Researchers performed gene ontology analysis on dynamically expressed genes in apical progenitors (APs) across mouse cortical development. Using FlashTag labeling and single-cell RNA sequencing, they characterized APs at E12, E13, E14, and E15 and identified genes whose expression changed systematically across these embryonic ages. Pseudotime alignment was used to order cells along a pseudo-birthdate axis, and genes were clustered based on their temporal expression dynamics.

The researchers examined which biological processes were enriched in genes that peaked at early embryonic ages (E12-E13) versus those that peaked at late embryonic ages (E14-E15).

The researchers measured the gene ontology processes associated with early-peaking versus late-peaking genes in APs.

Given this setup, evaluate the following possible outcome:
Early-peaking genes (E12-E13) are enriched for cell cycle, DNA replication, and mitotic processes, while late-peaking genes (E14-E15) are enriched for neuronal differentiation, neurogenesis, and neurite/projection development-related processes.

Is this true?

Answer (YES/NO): NO